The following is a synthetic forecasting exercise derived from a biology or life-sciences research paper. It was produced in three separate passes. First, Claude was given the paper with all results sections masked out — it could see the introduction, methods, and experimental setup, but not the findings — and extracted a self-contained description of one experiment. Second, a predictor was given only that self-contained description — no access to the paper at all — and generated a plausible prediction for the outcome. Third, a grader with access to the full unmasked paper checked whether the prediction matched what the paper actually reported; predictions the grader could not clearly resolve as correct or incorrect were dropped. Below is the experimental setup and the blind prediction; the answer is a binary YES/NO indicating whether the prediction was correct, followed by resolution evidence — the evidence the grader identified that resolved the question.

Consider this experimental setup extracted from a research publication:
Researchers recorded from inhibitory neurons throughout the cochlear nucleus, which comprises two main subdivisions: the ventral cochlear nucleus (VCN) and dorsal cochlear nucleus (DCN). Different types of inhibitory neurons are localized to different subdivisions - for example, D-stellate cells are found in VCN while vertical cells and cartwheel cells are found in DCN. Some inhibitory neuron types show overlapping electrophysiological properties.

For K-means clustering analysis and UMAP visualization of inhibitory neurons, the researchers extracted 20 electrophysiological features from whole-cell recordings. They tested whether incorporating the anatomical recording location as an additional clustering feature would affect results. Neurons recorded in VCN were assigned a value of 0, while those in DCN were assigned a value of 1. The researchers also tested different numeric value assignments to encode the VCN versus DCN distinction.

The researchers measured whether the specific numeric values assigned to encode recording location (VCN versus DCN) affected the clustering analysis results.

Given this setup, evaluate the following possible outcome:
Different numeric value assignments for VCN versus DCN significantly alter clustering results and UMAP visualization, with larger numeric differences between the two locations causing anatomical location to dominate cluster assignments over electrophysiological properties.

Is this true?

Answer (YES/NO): NO